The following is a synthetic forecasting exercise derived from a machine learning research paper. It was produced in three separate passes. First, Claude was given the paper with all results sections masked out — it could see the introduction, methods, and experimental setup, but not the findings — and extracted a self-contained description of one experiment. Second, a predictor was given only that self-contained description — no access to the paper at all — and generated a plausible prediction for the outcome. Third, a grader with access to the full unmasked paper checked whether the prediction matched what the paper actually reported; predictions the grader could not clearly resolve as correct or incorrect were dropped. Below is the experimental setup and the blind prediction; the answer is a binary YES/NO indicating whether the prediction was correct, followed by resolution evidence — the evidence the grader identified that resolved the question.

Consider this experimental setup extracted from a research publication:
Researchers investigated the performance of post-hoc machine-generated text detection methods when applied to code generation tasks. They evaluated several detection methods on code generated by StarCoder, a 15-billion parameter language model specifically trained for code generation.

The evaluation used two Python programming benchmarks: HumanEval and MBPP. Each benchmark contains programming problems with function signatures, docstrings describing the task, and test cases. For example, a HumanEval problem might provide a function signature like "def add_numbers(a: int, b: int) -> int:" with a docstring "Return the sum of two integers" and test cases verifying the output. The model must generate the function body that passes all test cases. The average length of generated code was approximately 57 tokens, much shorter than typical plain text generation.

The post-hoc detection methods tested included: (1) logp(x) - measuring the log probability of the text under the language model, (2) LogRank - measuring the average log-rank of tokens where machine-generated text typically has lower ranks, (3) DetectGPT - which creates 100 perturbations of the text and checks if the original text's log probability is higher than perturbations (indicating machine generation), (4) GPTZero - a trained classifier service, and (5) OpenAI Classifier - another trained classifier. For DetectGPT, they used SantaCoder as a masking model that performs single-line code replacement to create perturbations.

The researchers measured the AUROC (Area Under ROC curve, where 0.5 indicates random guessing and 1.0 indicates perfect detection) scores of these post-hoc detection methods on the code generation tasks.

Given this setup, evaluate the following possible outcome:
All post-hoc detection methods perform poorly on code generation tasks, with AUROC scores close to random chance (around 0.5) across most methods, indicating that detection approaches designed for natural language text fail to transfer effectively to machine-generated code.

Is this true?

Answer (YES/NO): YES